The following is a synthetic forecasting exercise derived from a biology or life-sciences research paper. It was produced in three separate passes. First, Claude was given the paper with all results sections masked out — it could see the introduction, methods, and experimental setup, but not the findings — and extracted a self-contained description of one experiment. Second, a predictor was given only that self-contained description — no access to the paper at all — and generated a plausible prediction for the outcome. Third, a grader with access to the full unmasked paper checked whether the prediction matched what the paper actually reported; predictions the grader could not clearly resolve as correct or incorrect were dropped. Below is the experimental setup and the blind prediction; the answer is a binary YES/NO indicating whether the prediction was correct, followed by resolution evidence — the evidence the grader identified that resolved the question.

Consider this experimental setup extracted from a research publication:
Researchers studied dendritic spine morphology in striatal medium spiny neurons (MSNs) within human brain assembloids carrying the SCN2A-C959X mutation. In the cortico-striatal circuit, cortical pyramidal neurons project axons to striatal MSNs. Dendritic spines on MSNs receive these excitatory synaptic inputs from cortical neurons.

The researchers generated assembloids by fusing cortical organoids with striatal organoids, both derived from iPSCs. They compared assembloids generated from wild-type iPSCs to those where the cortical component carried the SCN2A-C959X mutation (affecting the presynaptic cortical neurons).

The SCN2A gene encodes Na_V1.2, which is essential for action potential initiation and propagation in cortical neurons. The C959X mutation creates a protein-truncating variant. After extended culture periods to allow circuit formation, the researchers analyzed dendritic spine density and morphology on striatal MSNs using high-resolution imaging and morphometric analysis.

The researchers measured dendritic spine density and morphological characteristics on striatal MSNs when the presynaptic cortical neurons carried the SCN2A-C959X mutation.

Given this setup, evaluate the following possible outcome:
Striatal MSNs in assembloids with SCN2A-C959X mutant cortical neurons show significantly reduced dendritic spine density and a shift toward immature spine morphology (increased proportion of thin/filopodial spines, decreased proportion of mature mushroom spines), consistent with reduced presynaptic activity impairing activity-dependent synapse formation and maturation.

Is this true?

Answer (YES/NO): NO